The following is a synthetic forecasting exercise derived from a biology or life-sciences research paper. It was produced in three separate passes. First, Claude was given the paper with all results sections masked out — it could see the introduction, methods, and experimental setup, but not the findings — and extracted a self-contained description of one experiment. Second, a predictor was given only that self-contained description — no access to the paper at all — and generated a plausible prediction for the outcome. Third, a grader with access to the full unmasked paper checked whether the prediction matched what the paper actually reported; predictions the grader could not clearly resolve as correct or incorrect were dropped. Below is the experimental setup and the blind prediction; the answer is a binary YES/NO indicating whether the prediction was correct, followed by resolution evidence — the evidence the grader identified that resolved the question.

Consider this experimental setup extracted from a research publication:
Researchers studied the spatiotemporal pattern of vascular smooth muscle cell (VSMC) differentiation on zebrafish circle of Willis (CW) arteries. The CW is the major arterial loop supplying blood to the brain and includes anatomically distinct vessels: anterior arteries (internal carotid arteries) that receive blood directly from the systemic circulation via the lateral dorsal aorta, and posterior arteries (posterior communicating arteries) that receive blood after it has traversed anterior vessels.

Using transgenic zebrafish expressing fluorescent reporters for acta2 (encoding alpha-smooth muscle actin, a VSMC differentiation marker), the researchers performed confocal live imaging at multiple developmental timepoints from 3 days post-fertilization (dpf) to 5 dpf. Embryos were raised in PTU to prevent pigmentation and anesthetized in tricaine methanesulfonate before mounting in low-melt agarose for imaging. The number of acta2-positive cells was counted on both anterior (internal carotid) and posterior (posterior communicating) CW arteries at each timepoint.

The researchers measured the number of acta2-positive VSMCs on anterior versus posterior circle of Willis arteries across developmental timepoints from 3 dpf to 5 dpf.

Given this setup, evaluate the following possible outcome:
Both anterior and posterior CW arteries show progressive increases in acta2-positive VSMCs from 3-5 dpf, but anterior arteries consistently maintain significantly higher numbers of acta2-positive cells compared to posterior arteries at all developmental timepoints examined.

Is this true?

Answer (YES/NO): YES